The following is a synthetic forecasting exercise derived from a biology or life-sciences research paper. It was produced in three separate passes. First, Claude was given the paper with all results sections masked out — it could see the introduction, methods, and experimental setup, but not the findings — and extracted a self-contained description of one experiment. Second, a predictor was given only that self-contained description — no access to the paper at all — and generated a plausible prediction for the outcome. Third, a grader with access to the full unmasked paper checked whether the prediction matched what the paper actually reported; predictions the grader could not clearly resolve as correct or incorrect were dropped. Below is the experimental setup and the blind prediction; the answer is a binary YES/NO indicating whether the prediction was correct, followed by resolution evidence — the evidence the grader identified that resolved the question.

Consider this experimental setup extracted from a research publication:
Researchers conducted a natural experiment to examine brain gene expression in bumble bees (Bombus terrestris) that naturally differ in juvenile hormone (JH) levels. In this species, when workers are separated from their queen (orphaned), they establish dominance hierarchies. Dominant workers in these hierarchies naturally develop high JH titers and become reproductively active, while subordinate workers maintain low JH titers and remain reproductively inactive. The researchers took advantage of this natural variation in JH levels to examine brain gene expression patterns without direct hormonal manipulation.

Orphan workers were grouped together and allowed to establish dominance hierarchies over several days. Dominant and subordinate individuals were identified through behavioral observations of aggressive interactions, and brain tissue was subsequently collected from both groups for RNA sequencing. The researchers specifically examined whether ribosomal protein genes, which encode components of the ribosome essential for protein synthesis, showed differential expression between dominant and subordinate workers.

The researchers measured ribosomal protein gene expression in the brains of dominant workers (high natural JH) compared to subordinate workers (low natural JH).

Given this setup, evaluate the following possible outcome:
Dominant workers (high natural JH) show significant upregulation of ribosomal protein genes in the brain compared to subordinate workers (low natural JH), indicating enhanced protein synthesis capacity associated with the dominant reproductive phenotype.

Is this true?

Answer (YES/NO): NO